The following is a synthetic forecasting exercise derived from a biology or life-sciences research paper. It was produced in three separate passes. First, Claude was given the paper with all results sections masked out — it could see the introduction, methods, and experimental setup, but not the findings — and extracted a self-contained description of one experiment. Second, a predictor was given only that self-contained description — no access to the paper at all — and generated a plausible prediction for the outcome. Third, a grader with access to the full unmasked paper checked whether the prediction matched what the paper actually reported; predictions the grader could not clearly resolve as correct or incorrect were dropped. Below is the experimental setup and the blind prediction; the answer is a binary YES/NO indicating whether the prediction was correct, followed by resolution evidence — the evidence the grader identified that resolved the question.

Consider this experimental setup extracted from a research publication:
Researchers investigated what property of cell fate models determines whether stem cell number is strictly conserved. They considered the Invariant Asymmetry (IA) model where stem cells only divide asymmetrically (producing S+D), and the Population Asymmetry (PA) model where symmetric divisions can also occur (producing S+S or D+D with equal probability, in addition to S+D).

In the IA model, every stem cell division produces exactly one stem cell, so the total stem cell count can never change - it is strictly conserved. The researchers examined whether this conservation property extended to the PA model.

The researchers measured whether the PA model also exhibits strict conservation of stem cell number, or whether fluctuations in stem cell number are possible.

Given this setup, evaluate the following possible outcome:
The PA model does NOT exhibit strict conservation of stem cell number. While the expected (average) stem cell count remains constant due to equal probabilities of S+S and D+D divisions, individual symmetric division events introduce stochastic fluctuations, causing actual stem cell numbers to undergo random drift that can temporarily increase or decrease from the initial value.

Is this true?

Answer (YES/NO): YES